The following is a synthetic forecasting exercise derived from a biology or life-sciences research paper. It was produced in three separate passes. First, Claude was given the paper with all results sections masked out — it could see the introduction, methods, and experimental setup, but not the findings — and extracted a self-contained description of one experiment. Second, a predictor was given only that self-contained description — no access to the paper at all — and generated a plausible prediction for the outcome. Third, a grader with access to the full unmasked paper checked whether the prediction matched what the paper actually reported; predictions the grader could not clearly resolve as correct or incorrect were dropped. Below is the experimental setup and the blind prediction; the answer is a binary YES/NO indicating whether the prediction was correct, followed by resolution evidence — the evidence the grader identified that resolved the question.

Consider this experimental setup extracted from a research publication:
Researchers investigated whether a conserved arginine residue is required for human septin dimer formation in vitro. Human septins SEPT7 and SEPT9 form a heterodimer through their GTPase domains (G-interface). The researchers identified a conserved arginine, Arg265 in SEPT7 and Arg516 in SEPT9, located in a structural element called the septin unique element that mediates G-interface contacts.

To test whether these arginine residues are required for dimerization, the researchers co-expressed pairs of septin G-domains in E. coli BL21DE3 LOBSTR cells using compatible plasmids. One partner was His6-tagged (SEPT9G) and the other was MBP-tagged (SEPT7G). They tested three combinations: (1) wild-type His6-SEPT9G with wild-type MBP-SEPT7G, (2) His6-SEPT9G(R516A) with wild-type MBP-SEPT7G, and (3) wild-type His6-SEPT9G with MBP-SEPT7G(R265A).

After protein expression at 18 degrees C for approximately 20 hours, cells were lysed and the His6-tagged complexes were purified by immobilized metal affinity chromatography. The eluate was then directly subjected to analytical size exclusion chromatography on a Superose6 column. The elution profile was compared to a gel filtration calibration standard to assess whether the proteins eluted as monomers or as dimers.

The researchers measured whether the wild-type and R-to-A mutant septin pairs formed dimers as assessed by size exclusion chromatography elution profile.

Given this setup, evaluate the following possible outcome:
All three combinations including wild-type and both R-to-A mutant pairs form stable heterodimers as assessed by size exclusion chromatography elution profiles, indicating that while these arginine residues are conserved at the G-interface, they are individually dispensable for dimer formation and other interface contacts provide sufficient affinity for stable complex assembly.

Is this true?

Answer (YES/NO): NO